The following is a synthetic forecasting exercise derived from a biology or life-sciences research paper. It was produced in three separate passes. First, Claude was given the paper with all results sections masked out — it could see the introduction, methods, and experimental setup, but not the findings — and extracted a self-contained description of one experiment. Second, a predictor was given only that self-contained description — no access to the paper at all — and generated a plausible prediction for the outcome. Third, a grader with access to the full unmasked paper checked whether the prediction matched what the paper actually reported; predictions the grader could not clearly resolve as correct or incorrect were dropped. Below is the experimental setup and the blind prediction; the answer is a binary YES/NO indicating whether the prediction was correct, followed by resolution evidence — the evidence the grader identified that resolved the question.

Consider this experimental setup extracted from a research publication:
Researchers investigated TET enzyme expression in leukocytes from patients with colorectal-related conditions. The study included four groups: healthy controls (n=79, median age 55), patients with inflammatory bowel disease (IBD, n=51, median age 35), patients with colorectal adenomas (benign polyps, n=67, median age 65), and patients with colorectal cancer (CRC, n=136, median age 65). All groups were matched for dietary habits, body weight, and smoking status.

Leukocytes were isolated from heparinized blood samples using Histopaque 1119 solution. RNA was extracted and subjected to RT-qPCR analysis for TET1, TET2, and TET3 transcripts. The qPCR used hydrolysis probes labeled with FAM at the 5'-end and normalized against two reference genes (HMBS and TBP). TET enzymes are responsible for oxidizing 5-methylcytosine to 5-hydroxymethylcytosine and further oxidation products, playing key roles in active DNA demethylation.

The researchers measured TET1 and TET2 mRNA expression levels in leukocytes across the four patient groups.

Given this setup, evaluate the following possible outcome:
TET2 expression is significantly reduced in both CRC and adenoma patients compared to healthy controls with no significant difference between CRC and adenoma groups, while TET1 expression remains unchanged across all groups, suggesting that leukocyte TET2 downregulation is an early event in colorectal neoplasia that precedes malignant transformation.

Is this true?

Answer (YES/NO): NO